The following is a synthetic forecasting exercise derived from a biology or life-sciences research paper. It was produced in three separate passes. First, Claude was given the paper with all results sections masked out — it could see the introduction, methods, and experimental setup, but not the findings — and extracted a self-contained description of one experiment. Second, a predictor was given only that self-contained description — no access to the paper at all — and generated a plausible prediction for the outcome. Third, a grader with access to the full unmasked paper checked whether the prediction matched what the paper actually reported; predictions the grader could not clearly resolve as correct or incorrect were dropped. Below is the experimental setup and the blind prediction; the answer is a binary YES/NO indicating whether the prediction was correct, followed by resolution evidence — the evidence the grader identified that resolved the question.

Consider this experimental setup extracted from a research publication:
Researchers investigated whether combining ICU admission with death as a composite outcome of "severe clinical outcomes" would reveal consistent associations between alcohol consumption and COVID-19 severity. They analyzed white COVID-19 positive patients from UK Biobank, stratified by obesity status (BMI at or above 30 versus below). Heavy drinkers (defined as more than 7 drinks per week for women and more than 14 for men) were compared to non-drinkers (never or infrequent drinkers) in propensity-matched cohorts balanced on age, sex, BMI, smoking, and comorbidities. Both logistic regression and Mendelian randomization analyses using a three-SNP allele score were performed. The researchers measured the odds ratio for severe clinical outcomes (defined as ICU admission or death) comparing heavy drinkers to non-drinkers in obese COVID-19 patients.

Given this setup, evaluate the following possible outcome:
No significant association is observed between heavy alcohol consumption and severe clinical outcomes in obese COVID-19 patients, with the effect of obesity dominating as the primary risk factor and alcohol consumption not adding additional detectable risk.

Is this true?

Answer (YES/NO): NO